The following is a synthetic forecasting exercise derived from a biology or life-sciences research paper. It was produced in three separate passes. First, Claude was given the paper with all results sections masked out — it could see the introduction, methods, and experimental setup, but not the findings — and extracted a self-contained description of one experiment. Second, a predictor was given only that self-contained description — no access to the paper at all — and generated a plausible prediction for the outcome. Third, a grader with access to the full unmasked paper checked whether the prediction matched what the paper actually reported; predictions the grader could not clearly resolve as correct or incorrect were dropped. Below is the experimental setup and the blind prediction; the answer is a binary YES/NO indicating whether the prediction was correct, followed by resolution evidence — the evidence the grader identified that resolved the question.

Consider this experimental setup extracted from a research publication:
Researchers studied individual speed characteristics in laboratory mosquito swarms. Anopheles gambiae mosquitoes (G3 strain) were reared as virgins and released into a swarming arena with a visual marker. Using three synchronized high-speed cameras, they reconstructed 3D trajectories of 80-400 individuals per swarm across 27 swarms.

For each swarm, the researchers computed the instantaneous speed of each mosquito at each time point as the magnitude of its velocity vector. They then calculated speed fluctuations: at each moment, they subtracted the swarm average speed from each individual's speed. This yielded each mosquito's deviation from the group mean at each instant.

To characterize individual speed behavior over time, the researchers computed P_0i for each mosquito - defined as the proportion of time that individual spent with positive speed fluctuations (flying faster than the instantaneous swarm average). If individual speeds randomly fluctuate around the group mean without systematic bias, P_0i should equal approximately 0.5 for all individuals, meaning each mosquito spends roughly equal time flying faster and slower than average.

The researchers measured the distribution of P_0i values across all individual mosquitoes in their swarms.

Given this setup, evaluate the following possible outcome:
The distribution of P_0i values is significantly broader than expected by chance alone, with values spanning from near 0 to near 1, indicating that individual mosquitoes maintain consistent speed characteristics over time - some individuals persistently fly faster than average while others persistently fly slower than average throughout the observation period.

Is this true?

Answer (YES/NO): YES